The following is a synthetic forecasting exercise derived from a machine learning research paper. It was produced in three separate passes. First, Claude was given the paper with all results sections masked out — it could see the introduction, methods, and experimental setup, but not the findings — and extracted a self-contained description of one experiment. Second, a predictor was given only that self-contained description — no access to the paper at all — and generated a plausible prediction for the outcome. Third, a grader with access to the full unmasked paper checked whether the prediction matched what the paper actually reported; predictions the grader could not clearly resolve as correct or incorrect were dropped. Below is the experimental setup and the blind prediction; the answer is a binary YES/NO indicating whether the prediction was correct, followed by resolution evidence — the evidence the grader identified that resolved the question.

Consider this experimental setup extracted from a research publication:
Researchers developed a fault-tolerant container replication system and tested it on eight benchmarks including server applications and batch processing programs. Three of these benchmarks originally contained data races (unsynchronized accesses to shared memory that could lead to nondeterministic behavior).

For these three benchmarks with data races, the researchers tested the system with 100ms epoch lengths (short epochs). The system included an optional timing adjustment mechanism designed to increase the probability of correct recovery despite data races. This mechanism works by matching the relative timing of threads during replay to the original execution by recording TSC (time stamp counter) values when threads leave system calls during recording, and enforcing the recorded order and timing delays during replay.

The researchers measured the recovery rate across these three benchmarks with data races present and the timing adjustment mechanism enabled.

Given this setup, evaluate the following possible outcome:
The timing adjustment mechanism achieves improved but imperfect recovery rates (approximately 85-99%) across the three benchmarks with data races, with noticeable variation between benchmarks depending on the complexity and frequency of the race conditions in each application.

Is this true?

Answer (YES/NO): NO